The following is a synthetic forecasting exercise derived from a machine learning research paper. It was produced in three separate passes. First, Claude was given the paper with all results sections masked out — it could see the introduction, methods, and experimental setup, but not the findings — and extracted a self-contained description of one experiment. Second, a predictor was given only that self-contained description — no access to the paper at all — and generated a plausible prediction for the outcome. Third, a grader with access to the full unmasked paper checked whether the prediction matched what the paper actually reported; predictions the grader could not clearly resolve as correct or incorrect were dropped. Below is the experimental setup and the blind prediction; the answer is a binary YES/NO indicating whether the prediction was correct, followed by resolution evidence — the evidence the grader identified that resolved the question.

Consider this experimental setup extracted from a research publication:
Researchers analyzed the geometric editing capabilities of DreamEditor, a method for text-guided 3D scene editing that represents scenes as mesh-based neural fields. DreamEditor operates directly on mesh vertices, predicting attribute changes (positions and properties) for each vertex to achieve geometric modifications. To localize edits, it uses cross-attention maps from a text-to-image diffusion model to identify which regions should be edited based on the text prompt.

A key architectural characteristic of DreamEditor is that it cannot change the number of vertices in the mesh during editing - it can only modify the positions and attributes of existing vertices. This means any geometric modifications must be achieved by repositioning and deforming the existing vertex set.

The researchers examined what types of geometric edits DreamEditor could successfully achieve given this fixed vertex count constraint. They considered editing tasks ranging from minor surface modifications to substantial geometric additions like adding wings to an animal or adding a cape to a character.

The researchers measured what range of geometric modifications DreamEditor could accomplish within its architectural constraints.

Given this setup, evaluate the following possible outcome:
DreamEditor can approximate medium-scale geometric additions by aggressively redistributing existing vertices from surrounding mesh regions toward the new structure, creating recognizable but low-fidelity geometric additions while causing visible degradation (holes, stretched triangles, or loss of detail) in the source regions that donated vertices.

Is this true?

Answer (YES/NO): NO